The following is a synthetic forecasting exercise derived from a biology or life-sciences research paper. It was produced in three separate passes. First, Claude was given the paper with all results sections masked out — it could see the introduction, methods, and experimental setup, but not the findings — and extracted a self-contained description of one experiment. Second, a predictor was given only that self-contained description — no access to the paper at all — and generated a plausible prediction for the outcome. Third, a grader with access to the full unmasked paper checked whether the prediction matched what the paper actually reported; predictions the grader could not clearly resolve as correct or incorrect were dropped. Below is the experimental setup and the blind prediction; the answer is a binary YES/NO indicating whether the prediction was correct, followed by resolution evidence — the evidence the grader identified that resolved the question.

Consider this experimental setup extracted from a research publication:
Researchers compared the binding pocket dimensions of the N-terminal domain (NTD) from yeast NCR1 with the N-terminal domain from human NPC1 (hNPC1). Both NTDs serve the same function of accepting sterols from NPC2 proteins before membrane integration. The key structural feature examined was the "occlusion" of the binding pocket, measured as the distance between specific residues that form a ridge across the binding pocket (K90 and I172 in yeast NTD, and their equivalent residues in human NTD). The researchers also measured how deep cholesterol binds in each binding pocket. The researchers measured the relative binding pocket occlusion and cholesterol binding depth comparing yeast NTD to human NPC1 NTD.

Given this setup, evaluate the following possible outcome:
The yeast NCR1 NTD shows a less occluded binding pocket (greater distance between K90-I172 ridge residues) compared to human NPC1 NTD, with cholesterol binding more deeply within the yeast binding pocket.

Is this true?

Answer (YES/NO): YES